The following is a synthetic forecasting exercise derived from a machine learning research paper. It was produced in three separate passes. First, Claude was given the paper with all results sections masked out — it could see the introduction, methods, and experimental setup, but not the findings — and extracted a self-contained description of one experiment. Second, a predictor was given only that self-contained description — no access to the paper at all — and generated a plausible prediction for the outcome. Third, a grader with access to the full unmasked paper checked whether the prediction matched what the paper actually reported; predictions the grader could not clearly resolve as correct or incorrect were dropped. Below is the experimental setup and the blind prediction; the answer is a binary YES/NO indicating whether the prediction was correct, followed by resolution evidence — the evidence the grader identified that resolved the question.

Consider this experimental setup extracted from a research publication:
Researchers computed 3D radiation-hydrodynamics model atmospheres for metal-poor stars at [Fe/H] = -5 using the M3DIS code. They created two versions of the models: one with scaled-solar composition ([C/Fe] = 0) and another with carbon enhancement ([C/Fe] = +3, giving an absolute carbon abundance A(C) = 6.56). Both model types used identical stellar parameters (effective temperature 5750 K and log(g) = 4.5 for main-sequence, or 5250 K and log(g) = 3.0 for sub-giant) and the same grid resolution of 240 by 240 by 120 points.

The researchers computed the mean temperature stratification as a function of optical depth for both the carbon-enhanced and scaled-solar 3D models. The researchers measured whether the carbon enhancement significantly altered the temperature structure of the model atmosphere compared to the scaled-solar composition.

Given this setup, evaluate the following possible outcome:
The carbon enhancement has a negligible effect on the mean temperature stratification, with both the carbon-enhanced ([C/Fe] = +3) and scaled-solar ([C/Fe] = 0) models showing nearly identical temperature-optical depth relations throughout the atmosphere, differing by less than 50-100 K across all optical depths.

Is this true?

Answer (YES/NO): NO